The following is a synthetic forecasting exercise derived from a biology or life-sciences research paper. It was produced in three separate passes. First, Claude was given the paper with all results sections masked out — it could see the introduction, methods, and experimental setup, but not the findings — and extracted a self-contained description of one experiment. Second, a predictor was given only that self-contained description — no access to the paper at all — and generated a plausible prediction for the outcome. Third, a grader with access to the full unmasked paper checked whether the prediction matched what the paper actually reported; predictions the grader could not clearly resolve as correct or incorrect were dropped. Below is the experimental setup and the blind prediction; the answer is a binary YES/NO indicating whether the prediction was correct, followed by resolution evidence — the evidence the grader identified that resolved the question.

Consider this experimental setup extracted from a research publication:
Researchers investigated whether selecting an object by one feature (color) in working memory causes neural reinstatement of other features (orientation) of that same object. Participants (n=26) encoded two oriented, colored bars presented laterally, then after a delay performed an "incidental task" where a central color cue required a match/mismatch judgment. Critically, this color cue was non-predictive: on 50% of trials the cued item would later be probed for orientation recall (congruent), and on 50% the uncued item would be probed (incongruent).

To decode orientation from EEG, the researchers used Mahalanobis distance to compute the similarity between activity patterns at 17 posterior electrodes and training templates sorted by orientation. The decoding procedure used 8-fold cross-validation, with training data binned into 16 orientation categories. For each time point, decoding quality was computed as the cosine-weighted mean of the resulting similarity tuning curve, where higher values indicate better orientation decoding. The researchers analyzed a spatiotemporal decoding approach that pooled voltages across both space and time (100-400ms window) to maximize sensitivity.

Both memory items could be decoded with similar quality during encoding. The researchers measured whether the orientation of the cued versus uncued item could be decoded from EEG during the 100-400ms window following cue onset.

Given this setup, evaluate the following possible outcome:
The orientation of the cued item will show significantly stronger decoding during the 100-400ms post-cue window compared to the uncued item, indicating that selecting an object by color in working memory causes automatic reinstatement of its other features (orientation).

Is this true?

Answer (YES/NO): YES